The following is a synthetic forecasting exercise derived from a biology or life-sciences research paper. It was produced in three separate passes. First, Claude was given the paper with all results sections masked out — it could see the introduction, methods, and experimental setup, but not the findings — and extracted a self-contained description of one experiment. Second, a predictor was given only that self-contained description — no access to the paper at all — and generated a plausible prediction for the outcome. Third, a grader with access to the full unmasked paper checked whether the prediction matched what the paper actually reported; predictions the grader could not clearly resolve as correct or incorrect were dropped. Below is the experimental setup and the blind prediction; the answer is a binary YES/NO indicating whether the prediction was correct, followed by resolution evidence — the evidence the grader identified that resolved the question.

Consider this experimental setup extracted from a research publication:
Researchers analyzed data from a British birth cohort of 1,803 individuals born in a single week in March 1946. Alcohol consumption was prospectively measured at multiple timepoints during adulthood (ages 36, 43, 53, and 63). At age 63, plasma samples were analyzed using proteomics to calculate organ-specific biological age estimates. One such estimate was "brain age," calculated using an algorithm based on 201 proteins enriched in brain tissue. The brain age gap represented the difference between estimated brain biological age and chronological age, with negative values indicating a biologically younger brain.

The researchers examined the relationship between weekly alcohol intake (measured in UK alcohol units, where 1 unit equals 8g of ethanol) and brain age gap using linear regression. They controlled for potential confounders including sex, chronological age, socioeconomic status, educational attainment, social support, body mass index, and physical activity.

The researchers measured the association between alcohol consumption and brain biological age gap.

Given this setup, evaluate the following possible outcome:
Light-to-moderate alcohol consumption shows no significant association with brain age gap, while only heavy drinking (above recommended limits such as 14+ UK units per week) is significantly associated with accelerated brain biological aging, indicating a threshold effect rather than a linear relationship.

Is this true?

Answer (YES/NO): NO